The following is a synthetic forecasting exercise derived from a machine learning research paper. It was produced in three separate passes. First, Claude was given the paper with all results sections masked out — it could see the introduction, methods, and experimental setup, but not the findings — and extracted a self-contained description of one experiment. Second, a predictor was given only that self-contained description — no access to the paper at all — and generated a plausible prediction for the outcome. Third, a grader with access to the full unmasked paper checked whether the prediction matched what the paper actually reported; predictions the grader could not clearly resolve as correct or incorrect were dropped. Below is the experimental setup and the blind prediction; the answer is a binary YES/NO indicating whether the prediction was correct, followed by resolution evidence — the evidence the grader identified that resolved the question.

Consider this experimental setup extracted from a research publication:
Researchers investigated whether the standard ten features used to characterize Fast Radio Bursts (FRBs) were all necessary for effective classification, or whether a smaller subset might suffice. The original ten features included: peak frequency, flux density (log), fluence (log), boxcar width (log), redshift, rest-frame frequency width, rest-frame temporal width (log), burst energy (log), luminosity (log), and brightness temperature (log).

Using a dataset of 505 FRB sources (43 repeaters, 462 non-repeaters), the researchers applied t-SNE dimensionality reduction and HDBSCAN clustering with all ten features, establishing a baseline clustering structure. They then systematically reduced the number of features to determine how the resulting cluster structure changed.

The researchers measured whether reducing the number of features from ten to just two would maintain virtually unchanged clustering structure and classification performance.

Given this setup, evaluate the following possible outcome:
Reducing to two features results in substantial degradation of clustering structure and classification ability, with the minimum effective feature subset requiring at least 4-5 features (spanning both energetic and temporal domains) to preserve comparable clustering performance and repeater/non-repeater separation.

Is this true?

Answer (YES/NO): NO